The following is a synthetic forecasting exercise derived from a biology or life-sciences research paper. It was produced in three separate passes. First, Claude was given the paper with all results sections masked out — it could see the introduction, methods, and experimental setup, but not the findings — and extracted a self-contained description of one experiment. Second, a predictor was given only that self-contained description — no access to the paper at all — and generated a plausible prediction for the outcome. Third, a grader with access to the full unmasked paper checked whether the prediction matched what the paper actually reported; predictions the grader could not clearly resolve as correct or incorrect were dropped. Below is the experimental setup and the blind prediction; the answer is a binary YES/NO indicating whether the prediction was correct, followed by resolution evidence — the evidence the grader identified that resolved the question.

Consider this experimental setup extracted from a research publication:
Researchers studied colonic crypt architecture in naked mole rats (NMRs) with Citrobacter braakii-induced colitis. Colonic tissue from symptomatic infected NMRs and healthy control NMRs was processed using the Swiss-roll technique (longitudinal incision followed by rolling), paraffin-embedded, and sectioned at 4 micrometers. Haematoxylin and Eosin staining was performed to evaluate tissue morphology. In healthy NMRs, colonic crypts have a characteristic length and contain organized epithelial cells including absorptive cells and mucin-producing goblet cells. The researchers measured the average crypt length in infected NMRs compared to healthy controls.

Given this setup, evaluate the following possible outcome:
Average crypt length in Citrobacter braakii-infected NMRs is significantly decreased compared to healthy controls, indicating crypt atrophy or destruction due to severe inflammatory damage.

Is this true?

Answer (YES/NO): NO